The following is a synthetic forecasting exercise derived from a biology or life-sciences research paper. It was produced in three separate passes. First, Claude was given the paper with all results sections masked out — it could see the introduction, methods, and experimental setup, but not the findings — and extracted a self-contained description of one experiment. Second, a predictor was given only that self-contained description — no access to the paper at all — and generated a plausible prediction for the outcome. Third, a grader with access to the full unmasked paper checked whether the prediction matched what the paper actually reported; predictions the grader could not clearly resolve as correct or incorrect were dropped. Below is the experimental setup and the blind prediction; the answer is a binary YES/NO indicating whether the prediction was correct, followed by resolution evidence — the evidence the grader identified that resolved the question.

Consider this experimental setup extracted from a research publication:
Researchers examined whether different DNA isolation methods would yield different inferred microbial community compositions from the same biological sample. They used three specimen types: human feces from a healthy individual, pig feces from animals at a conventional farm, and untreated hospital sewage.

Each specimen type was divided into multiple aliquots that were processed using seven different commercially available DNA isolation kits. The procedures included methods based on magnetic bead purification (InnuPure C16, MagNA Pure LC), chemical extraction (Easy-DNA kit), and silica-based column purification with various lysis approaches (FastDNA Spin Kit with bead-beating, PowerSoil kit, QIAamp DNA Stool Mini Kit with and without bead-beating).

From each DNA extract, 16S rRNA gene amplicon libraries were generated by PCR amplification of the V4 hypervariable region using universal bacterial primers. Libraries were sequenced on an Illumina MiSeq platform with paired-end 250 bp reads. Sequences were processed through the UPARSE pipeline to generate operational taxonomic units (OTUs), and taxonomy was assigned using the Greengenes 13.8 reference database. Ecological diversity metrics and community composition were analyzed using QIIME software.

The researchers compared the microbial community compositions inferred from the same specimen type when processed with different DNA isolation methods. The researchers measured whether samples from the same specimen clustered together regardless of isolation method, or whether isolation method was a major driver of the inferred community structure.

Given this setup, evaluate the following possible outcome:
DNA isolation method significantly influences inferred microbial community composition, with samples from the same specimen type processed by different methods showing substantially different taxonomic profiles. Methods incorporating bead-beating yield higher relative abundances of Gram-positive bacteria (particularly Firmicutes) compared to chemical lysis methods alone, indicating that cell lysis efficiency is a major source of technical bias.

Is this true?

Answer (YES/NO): NO